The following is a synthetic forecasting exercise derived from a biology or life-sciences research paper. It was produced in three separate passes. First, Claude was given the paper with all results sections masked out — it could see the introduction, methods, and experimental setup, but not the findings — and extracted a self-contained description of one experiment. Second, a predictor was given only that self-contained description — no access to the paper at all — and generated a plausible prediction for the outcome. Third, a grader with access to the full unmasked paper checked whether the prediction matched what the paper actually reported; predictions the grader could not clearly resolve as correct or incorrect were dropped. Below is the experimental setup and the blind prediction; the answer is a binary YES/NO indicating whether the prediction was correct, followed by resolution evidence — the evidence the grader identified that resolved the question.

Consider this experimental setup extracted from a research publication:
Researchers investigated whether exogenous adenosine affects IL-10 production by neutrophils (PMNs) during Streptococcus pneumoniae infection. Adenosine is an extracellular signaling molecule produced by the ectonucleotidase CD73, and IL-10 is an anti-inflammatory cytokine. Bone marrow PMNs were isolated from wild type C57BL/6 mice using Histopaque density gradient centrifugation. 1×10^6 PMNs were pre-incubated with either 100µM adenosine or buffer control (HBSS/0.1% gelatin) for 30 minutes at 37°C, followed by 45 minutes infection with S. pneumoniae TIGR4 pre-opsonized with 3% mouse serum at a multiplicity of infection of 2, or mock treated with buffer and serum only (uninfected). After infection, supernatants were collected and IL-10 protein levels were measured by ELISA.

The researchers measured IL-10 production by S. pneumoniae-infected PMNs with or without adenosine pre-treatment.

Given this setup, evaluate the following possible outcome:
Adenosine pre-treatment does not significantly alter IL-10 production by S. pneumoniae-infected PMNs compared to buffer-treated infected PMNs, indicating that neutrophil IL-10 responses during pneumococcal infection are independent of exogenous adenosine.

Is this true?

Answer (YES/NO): NO